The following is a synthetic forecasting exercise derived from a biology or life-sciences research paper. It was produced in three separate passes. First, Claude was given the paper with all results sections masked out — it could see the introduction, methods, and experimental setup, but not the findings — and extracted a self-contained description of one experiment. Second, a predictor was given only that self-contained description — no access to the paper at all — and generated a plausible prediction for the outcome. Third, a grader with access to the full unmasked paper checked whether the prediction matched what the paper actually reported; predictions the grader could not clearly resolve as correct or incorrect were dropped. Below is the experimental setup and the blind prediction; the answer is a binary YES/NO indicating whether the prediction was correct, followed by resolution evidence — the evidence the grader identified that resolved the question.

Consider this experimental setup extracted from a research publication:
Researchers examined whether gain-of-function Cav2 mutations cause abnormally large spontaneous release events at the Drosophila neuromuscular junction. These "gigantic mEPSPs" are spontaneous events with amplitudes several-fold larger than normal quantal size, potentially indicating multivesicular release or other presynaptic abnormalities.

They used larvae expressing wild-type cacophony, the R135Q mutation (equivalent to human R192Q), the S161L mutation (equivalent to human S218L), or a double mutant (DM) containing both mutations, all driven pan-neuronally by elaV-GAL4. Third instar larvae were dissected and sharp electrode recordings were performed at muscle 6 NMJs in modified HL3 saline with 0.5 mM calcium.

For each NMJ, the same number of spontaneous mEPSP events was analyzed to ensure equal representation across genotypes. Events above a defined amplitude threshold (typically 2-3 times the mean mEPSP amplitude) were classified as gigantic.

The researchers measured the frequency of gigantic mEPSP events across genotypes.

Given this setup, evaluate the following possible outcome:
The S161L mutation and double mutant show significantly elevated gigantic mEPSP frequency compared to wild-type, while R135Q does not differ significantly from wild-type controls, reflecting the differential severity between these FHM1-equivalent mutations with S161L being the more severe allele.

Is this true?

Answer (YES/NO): YES